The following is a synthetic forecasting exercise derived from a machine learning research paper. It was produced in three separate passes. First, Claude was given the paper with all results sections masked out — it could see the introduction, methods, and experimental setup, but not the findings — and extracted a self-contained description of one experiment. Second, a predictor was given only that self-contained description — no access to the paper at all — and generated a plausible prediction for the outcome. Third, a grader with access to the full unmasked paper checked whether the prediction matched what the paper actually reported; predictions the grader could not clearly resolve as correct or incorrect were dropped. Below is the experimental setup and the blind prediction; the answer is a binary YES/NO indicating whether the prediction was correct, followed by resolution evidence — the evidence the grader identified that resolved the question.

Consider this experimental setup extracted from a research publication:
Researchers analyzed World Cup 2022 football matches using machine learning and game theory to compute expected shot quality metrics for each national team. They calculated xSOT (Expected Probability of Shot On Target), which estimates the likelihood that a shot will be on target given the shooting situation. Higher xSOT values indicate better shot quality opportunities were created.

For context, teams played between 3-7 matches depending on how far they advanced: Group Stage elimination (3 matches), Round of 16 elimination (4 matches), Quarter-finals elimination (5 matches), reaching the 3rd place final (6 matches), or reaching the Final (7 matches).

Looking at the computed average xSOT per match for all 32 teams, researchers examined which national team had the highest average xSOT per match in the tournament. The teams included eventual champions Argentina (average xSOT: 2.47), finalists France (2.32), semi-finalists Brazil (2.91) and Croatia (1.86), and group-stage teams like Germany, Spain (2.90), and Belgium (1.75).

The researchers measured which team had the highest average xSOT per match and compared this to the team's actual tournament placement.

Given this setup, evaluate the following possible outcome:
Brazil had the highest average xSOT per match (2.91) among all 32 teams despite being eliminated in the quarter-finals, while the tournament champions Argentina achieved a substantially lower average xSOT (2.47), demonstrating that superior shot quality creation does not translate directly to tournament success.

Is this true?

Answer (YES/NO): NO